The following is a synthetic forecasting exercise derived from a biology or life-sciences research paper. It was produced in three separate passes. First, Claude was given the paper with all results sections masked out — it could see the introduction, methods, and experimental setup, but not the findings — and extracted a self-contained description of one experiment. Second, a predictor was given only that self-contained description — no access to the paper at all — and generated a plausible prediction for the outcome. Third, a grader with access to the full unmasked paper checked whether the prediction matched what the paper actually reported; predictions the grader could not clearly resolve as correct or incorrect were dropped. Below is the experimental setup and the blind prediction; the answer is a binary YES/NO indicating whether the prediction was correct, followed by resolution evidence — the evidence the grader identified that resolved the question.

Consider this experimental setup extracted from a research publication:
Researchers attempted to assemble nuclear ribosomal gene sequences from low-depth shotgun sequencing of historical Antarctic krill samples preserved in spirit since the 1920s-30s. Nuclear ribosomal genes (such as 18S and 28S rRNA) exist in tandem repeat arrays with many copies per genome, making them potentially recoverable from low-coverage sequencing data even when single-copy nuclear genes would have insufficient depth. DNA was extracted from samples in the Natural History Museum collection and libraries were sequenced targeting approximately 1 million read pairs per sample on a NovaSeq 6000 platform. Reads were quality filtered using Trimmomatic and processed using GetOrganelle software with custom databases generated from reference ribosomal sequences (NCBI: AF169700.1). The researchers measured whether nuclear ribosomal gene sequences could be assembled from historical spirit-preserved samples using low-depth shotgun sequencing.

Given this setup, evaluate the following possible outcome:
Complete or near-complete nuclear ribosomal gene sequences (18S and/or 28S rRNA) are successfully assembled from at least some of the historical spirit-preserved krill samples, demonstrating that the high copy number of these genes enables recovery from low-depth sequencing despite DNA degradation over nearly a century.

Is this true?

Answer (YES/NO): YES